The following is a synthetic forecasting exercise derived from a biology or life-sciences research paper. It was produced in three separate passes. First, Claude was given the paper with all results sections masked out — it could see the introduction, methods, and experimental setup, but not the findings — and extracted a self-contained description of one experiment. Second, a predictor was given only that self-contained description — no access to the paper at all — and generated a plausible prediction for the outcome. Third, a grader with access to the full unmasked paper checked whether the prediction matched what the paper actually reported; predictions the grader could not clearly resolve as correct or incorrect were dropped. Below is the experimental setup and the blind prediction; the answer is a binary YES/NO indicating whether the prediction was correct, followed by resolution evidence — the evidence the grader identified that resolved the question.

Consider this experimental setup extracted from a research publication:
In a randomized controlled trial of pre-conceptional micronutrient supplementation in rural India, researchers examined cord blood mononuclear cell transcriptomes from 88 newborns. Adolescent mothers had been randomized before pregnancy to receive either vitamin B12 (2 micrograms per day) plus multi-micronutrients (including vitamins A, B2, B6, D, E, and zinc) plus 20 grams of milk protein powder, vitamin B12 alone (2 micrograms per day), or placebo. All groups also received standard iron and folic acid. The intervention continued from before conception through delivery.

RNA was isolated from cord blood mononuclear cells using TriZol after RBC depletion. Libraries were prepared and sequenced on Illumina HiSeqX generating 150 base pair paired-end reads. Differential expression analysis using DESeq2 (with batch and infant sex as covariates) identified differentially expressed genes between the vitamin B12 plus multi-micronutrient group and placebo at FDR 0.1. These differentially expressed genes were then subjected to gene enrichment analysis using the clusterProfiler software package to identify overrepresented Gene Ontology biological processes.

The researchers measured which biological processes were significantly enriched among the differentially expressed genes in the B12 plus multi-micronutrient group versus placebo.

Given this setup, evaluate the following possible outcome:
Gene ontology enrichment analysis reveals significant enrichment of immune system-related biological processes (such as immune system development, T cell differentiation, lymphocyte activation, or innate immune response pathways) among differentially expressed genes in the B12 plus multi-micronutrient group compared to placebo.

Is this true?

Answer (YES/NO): NO